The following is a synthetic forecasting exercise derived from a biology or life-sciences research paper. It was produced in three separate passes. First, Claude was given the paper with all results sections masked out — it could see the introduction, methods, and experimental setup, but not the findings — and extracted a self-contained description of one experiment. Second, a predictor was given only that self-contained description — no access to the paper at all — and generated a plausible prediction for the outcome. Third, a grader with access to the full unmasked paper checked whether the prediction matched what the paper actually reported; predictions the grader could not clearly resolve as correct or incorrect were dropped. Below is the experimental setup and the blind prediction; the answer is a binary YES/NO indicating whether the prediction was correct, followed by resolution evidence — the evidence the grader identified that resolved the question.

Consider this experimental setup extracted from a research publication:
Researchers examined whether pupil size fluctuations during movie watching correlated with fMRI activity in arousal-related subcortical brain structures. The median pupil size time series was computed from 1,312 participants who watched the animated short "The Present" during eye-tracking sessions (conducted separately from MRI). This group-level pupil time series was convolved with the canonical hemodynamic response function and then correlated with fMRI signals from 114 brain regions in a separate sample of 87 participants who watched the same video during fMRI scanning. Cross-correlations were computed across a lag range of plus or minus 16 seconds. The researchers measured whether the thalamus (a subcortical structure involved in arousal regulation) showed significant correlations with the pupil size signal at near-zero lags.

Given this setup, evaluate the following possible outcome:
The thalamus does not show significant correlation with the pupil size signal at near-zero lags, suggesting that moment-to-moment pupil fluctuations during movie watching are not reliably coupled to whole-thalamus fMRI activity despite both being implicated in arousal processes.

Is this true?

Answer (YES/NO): NO